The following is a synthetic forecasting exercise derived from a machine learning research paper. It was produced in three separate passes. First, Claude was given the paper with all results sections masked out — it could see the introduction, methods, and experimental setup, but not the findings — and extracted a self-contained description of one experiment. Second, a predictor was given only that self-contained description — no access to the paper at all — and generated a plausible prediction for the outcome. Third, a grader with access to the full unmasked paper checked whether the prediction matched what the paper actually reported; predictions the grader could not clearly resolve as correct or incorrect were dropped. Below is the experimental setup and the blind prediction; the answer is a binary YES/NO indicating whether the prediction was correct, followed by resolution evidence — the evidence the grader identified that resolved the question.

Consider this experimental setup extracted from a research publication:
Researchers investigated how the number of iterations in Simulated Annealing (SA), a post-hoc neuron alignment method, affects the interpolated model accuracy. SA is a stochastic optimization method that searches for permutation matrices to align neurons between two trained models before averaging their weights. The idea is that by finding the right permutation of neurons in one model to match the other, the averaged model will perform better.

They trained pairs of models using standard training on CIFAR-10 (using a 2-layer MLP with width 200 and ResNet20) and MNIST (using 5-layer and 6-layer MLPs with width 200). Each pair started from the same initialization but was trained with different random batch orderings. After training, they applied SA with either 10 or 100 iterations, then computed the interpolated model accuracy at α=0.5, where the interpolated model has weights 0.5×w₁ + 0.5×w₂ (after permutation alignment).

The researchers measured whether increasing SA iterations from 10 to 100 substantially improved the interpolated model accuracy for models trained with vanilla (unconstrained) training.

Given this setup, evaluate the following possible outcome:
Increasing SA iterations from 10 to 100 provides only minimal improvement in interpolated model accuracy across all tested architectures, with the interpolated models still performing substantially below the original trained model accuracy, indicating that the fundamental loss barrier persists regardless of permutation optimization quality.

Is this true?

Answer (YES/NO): YES